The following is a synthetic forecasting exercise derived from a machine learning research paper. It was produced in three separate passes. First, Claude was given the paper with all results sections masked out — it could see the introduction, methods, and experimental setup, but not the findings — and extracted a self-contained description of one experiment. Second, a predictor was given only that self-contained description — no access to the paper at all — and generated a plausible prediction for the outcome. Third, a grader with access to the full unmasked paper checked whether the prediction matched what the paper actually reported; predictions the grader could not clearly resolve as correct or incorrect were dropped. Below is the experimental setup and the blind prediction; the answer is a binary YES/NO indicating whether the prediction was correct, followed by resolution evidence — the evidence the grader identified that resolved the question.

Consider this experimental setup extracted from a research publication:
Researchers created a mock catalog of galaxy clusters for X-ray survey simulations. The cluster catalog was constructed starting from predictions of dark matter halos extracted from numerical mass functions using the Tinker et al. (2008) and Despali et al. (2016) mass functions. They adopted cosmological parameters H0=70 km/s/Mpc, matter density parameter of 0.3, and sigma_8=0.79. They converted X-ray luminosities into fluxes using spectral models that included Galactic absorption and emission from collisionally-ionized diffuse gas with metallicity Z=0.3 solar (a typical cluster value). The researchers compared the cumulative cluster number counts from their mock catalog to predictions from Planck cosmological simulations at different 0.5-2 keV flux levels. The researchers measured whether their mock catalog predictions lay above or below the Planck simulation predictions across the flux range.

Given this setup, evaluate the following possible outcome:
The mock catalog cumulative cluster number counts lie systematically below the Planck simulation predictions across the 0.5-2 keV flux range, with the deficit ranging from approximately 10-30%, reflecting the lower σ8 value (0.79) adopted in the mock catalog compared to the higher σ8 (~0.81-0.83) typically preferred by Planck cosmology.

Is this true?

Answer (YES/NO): NO